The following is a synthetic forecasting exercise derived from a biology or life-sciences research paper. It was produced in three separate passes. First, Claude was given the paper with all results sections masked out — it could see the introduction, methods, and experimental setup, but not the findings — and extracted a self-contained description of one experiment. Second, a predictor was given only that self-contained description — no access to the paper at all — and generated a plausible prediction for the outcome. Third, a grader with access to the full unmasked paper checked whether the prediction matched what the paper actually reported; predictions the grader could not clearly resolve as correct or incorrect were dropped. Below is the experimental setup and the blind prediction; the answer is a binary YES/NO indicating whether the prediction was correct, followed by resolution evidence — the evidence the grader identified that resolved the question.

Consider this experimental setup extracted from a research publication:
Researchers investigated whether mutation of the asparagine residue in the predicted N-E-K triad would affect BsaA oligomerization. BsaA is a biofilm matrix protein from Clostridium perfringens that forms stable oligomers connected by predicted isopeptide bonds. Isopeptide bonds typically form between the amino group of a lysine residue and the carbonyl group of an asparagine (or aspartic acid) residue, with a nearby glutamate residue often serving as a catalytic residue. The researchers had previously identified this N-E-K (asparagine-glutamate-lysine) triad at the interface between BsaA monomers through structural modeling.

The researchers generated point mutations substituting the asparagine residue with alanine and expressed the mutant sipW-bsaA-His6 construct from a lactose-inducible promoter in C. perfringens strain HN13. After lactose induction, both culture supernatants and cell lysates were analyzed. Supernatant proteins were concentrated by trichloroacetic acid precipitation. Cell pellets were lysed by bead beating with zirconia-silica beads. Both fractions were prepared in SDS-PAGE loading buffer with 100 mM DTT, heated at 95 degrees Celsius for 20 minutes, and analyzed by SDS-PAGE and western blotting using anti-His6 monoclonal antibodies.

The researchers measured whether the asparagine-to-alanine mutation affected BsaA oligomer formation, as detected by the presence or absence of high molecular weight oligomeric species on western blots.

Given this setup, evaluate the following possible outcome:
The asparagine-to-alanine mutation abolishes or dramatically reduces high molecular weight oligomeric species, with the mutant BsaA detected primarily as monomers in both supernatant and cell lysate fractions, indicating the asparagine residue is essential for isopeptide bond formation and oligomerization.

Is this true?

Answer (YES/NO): NO